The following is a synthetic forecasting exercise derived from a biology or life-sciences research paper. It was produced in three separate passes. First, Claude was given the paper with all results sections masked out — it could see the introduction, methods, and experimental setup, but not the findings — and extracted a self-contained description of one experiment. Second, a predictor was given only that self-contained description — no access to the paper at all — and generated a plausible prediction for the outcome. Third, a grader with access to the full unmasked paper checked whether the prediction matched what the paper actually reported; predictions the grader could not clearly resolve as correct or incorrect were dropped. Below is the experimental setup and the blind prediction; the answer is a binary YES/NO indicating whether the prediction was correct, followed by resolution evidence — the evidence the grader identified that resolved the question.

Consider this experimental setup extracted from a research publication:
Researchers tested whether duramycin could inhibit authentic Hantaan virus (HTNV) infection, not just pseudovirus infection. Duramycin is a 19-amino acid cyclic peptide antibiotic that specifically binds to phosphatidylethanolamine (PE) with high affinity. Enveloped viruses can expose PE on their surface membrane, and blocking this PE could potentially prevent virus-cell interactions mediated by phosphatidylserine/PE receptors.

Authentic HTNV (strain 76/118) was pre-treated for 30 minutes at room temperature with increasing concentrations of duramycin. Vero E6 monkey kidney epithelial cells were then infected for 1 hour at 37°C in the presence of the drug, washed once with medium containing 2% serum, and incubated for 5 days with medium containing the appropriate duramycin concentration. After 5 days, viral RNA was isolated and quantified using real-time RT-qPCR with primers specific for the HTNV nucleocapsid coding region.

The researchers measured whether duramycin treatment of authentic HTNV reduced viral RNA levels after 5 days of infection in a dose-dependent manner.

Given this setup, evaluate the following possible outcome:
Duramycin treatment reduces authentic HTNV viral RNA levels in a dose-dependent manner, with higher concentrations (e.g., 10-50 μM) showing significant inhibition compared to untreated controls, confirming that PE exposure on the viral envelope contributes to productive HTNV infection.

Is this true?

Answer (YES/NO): NO